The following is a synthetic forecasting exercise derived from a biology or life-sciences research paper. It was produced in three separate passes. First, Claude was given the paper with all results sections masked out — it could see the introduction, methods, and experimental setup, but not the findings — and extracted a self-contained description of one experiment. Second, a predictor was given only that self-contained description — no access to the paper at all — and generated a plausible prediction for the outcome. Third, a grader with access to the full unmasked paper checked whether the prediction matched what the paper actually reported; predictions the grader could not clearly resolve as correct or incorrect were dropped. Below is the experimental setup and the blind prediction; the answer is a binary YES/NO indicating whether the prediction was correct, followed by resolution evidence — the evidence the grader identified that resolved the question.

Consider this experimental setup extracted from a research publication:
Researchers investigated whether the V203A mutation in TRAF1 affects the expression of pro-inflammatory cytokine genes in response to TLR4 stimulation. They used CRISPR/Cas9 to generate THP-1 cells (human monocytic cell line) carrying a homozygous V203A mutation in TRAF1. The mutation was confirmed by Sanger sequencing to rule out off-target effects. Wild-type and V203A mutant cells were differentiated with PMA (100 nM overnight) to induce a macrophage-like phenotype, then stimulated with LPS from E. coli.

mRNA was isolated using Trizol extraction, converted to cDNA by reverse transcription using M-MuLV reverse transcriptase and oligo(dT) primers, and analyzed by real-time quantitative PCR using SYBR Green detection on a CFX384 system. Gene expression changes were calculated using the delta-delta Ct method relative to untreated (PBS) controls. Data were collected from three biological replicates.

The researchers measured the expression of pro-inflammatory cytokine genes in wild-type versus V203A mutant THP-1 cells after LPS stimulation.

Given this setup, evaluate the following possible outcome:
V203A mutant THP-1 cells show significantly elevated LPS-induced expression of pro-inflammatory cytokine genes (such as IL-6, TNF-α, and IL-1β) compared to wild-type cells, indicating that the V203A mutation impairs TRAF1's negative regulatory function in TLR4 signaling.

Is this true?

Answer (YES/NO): NO